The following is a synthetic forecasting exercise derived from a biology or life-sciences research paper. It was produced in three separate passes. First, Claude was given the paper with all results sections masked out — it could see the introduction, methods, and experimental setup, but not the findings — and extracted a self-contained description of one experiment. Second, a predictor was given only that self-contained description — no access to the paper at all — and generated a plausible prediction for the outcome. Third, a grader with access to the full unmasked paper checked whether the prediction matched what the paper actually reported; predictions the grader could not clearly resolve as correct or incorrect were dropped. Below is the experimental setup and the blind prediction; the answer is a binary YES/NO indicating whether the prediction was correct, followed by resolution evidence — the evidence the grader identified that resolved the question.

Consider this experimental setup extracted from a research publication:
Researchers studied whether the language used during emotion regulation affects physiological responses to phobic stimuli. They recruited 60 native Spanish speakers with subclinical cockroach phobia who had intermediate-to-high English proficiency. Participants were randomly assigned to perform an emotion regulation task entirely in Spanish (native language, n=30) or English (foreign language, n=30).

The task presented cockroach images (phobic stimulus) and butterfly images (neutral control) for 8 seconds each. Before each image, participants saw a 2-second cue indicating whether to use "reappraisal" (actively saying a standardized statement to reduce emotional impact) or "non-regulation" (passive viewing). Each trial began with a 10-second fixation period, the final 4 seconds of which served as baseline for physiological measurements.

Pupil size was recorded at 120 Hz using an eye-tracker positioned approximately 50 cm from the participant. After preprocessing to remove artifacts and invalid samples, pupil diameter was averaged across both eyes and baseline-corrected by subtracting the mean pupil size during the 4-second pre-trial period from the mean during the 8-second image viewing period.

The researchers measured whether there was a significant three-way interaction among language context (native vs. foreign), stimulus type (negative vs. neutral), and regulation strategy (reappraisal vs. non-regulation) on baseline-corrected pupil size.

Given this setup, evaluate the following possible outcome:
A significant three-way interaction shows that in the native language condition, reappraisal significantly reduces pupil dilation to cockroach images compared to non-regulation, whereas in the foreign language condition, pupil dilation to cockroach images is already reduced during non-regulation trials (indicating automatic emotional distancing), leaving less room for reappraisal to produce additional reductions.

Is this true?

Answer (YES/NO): NO